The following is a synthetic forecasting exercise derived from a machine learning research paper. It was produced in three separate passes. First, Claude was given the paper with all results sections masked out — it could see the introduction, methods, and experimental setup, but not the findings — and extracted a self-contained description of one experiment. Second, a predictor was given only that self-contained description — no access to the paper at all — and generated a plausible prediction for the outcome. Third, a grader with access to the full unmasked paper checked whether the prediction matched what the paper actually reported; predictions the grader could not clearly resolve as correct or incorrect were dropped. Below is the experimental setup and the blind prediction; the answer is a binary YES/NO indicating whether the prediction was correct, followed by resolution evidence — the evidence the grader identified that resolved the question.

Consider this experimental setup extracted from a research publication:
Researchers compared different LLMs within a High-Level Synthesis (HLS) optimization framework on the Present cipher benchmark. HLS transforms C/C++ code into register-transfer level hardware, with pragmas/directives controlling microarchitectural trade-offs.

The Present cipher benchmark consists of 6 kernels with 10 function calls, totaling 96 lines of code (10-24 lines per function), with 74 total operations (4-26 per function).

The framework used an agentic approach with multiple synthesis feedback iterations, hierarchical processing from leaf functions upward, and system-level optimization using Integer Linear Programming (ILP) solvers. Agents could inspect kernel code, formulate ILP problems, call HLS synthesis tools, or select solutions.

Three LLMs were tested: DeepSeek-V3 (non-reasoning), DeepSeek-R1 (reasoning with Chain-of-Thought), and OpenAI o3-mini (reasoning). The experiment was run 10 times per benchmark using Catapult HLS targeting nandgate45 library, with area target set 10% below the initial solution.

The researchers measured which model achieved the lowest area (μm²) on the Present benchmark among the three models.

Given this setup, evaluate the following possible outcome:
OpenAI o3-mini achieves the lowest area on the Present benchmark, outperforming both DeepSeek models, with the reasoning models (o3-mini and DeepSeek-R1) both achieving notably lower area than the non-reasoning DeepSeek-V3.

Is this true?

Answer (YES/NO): NO